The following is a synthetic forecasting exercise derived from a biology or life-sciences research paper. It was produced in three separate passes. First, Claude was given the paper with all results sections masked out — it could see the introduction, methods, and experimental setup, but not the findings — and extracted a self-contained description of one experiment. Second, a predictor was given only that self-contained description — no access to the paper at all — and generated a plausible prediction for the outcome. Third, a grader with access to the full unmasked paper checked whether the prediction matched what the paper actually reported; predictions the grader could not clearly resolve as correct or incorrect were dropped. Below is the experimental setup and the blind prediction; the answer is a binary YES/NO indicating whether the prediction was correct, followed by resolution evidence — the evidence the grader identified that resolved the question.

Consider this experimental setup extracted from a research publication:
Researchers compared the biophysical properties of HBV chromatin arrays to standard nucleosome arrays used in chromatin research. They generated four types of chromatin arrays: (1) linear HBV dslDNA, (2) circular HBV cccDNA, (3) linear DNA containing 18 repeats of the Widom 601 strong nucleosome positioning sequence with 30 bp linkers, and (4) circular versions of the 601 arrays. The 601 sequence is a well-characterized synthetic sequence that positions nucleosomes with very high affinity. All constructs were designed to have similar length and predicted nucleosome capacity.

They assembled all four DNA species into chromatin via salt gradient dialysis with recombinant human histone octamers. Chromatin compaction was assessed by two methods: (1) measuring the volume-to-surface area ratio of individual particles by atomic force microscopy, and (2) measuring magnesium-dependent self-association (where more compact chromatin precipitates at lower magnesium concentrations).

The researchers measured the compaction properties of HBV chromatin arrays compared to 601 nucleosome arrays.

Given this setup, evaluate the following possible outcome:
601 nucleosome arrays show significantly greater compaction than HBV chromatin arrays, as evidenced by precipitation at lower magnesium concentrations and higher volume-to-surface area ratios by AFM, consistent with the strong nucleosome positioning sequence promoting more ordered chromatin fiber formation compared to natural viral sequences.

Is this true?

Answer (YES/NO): NO